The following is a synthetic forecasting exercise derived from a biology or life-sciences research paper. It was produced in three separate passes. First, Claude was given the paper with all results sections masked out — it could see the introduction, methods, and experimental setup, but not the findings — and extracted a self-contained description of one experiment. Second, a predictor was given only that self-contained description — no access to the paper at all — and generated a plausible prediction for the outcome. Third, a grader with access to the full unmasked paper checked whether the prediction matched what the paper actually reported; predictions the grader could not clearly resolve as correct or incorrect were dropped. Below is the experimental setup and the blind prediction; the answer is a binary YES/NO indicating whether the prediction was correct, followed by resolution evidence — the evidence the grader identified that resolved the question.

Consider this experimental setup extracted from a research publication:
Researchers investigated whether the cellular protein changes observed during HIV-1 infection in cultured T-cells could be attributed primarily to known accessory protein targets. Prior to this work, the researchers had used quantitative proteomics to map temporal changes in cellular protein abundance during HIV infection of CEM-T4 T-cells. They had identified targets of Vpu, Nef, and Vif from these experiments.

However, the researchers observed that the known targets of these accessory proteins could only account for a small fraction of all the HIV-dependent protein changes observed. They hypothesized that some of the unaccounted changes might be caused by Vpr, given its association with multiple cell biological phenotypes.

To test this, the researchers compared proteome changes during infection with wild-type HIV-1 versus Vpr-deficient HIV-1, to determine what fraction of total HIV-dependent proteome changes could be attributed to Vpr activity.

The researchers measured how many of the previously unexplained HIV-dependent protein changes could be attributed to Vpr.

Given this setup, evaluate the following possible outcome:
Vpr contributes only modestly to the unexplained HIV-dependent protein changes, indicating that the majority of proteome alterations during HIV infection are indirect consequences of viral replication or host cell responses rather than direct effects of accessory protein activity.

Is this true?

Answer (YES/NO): NO